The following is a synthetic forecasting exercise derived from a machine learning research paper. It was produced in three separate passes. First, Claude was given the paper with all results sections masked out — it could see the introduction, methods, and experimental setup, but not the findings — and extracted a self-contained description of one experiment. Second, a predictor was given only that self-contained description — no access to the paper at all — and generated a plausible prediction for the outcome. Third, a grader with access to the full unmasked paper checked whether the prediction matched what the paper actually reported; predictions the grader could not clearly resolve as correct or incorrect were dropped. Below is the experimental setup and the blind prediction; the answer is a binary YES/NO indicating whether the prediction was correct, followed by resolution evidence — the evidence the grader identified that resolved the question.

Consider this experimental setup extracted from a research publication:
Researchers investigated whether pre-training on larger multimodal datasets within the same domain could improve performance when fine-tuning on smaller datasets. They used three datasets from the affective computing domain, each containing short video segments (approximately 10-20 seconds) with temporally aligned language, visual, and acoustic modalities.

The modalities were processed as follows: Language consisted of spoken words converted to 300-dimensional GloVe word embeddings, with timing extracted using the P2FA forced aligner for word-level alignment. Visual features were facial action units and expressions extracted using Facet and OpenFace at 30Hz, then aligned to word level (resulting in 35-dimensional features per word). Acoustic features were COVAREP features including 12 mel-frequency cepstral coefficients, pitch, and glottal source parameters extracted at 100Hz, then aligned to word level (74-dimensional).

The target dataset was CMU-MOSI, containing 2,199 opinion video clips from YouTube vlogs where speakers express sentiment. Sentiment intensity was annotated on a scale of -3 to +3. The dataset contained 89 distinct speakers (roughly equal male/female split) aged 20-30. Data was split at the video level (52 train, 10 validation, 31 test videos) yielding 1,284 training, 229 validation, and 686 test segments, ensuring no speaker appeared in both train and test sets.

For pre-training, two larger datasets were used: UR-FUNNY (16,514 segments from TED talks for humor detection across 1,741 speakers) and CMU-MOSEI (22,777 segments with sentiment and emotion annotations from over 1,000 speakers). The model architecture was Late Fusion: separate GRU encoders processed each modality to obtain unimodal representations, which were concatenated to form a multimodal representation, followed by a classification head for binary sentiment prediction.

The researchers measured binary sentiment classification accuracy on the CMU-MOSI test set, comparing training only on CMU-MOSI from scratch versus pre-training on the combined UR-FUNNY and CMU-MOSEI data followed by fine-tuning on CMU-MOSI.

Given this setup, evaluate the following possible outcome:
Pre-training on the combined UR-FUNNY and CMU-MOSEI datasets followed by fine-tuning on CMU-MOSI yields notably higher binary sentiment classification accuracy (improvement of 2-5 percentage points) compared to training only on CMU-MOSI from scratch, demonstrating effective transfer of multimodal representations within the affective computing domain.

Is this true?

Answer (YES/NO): NO